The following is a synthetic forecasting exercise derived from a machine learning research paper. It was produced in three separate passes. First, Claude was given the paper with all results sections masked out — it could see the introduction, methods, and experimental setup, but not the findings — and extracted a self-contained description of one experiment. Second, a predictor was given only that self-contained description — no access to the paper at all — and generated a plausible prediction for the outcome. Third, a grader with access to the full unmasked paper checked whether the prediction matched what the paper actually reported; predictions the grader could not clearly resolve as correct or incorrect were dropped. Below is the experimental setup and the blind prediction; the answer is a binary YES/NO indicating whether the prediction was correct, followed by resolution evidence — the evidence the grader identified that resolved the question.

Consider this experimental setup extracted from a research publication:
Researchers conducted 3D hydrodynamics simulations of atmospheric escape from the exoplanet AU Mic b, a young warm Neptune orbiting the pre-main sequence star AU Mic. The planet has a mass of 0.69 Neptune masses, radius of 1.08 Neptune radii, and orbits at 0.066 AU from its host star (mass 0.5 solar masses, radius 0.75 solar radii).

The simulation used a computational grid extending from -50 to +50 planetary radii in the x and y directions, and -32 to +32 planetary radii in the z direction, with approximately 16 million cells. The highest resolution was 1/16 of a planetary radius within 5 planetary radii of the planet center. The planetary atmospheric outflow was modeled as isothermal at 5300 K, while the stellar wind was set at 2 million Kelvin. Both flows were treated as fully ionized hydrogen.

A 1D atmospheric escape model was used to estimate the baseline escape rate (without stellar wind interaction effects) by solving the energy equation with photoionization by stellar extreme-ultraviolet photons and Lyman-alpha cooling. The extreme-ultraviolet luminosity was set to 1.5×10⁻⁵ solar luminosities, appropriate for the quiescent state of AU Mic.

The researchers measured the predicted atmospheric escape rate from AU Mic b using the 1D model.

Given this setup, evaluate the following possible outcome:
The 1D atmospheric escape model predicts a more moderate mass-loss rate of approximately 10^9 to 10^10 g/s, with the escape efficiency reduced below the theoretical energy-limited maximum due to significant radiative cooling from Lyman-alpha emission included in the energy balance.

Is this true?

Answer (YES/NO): NO